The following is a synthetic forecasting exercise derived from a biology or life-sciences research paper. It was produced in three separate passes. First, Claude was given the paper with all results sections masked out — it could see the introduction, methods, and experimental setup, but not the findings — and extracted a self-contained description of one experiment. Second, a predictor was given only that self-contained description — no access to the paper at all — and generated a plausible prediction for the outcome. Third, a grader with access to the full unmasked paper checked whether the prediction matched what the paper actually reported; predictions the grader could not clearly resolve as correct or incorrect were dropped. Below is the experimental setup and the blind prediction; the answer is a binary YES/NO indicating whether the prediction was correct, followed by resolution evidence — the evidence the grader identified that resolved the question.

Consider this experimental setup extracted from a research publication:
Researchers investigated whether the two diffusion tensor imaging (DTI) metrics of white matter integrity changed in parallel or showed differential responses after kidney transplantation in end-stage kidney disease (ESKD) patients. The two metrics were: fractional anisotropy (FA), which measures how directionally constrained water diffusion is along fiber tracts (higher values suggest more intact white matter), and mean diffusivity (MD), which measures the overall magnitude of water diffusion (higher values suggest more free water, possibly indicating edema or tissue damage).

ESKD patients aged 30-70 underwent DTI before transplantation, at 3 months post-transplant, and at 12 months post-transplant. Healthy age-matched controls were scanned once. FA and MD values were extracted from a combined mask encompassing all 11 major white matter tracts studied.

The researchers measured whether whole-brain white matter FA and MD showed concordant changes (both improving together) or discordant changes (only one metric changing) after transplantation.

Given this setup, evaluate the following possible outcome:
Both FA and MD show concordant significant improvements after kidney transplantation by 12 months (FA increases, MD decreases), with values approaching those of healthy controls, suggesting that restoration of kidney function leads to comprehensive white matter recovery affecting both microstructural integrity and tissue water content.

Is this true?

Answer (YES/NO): NO